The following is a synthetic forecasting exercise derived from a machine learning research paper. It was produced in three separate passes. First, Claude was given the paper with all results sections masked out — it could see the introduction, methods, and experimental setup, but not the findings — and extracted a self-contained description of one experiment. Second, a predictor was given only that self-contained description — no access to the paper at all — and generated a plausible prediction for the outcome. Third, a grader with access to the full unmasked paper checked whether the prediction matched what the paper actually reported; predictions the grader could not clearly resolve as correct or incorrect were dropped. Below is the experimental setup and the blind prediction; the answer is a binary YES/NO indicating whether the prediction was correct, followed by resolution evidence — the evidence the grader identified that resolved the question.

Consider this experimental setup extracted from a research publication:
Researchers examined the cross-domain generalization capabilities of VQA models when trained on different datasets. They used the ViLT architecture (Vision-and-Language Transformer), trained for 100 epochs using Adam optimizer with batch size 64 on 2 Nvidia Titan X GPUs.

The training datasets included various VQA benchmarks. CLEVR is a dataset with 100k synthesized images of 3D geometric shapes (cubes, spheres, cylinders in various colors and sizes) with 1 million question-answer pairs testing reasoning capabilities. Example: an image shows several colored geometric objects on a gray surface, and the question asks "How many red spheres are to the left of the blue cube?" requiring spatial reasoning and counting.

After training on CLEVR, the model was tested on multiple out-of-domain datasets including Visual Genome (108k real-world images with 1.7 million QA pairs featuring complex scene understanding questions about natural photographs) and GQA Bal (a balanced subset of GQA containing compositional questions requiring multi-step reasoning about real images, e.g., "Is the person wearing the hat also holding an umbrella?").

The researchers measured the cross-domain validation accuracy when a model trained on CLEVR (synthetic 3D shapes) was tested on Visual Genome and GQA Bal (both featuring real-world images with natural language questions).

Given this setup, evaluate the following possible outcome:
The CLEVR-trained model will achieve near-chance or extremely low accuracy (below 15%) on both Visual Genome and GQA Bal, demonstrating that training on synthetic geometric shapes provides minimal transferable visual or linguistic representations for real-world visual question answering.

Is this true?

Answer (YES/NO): NO